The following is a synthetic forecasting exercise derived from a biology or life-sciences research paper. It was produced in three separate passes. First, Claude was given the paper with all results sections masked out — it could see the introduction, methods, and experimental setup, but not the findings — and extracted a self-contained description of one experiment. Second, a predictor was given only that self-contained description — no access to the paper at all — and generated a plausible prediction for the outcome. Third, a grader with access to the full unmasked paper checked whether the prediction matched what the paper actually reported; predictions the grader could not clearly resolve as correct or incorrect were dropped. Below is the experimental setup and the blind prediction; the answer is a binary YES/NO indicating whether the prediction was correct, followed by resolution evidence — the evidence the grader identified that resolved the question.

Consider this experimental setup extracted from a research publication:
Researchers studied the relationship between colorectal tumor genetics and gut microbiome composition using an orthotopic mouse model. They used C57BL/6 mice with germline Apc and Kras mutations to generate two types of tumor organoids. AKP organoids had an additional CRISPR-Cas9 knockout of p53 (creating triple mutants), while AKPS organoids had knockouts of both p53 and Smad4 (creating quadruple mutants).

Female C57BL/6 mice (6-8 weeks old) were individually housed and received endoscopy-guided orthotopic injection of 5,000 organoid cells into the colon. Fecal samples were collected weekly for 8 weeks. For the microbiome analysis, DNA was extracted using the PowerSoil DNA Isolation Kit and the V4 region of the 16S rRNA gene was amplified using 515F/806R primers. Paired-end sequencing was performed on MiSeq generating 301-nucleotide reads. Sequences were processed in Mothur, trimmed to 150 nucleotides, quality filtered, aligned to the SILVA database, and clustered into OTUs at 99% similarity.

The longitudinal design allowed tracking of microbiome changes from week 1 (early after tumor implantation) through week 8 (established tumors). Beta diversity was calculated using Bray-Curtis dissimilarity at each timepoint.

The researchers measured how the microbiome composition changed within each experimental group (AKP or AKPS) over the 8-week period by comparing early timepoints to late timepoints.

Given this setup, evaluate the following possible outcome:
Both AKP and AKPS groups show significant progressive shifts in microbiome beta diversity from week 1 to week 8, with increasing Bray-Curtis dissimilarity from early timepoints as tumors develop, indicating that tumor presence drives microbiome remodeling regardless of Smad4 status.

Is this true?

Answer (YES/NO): YES